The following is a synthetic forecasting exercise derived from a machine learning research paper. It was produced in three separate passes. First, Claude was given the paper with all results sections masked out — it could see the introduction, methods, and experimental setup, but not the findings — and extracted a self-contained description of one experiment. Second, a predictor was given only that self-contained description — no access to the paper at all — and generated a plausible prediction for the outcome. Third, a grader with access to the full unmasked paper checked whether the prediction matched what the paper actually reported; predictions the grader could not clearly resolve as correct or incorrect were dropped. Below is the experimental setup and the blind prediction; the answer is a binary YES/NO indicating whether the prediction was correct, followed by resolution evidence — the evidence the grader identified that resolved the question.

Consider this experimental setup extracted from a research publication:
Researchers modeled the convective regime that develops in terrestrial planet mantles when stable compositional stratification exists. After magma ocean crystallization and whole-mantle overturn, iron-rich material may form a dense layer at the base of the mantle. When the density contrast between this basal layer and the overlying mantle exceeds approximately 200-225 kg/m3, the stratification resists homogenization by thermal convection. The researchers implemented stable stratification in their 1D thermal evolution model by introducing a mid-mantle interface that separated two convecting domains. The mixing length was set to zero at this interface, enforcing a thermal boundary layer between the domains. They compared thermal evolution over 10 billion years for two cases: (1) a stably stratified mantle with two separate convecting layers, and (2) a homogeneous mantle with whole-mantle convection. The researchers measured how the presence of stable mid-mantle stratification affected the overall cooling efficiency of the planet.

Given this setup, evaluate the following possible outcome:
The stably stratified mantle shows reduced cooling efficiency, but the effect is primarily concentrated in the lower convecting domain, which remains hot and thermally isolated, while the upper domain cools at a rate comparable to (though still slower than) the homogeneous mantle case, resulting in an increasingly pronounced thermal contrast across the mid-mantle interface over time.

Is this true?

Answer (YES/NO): NO